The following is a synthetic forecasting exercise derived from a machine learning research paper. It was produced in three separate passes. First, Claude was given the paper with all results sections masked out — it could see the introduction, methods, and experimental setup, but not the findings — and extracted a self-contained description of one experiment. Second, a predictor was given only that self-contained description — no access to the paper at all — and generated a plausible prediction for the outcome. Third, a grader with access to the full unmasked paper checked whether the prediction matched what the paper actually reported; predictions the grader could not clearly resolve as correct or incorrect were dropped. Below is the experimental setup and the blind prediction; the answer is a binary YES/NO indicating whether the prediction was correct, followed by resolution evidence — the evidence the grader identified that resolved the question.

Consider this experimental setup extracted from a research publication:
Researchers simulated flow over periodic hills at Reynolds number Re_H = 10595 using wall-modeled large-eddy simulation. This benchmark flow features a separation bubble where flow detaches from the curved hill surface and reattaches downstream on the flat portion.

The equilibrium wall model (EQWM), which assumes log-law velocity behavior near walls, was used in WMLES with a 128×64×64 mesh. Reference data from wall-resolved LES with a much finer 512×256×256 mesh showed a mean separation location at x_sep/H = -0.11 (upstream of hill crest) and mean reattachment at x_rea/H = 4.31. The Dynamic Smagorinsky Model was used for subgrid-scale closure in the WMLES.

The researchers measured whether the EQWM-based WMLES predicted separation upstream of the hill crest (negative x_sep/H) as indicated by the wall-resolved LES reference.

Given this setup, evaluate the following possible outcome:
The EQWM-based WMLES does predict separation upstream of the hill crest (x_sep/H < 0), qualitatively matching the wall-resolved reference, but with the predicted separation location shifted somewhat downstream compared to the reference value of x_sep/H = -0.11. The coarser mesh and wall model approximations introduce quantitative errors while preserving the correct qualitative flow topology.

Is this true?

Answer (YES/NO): NO